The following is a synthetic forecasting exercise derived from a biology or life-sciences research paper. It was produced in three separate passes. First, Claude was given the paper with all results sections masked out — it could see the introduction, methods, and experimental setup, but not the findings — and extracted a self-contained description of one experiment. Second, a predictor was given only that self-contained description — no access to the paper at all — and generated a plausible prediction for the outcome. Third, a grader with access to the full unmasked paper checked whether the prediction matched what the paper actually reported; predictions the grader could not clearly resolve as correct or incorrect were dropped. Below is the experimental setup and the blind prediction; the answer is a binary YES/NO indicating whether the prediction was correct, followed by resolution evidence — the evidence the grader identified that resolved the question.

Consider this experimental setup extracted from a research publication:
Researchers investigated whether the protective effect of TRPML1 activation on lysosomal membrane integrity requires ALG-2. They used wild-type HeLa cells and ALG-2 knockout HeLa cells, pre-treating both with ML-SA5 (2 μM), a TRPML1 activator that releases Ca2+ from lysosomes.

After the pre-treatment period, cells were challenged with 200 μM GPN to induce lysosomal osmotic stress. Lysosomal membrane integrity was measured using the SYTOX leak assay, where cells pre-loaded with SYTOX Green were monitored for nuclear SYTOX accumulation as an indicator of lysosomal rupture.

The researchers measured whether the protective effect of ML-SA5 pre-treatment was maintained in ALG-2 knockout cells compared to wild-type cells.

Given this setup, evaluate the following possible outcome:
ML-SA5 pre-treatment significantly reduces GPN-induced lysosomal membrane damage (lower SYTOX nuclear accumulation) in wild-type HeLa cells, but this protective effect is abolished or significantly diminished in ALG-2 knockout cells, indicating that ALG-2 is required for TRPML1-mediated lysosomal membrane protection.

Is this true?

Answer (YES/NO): YES